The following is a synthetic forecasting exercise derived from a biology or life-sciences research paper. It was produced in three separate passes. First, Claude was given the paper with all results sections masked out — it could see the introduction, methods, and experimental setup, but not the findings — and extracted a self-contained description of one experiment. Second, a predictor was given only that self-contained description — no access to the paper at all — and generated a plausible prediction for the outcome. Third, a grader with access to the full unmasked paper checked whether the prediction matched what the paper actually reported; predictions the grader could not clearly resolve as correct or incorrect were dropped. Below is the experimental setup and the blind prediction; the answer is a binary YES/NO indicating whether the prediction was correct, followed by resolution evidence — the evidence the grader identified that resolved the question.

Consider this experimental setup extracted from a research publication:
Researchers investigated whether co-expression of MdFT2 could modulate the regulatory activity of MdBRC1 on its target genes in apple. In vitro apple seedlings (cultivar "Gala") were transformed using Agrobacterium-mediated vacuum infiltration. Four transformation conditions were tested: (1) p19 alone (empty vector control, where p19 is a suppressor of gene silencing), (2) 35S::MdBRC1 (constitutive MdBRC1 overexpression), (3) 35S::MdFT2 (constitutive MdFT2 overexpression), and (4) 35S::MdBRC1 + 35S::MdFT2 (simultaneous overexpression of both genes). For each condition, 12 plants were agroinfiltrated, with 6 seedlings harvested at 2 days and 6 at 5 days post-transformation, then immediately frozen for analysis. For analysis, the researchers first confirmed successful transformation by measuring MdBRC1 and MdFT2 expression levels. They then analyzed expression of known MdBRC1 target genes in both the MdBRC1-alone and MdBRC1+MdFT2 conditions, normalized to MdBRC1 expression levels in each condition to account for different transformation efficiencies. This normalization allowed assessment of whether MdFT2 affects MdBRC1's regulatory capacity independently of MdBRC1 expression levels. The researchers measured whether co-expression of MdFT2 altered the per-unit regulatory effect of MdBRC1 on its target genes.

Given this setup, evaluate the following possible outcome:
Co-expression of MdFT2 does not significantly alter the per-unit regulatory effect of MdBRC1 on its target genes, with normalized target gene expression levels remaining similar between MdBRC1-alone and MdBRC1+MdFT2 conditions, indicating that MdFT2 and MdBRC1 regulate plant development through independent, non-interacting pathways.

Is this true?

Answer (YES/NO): NO